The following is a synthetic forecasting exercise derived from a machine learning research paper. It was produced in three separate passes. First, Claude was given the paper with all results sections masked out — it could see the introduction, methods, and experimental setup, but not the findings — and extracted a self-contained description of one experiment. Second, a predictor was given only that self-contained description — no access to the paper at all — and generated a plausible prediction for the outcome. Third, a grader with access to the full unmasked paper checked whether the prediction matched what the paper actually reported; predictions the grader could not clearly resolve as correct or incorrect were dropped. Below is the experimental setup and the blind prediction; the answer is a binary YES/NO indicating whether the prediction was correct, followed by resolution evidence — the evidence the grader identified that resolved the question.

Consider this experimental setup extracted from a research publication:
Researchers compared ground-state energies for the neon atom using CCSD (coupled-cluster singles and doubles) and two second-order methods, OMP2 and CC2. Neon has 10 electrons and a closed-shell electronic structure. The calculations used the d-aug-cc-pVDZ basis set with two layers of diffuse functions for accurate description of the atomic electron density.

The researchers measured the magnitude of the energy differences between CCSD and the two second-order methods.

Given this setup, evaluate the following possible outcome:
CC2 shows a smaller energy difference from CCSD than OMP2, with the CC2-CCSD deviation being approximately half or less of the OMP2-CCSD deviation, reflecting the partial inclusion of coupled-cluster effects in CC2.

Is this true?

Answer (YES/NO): NO